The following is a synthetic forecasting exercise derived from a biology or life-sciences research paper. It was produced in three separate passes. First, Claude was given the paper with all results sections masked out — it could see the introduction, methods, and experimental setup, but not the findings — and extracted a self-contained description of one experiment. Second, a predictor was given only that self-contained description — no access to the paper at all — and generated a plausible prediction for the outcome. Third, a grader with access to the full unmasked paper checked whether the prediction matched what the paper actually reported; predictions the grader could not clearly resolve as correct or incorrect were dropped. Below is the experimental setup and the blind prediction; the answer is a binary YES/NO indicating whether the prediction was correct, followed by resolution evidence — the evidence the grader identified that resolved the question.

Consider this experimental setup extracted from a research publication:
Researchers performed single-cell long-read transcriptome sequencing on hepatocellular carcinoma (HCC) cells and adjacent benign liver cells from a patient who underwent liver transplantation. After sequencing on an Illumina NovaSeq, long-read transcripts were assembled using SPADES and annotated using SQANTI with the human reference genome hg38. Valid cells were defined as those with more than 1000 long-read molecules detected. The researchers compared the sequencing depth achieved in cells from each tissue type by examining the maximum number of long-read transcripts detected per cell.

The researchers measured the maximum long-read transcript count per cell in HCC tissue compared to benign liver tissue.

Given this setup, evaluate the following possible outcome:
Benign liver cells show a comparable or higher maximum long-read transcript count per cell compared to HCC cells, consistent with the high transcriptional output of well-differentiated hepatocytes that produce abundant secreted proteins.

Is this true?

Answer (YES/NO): NO